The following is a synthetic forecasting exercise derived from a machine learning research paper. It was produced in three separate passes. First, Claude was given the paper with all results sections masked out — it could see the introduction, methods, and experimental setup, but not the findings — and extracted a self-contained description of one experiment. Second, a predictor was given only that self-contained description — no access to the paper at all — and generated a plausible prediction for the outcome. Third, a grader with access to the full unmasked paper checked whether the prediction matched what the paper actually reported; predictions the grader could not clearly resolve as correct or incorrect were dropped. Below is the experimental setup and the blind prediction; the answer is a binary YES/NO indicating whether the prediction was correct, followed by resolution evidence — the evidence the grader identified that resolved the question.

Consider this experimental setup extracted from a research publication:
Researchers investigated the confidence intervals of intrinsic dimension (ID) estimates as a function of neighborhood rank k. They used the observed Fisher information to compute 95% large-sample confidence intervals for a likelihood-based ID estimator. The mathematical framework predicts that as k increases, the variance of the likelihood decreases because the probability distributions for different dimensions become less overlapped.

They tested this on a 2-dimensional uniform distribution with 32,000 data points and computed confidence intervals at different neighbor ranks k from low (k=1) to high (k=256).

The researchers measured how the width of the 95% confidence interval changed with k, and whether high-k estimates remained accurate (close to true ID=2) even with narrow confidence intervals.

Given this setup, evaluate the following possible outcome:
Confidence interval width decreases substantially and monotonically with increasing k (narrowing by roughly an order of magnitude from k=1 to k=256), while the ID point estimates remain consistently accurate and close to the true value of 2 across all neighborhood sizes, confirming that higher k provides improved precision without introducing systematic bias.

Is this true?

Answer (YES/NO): NO